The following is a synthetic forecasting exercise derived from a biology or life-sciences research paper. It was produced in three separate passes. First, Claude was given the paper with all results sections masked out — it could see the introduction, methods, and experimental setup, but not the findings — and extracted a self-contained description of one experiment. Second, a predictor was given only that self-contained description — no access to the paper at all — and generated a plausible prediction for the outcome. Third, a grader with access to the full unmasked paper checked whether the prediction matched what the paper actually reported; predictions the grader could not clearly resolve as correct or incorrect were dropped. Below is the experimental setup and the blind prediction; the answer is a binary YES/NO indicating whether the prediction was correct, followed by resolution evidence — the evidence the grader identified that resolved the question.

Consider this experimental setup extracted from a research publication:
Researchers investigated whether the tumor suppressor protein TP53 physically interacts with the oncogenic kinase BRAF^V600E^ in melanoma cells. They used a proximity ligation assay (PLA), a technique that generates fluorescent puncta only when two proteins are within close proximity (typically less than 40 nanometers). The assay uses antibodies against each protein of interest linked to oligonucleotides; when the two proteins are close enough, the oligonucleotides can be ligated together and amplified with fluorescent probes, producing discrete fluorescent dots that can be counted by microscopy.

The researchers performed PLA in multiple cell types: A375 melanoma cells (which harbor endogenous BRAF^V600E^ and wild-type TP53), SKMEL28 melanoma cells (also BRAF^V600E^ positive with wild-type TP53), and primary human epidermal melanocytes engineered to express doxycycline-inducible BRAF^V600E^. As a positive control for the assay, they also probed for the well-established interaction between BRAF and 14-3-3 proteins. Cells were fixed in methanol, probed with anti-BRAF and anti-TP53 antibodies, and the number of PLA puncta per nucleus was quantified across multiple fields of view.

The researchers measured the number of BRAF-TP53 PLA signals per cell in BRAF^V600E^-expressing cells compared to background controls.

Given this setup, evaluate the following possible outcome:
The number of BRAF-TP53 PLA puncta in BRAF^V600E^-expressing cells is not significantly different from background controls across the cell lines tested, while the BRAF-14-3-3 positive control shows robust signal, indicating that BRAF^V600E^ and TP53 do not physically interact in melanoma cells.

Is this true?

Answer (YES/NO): NO